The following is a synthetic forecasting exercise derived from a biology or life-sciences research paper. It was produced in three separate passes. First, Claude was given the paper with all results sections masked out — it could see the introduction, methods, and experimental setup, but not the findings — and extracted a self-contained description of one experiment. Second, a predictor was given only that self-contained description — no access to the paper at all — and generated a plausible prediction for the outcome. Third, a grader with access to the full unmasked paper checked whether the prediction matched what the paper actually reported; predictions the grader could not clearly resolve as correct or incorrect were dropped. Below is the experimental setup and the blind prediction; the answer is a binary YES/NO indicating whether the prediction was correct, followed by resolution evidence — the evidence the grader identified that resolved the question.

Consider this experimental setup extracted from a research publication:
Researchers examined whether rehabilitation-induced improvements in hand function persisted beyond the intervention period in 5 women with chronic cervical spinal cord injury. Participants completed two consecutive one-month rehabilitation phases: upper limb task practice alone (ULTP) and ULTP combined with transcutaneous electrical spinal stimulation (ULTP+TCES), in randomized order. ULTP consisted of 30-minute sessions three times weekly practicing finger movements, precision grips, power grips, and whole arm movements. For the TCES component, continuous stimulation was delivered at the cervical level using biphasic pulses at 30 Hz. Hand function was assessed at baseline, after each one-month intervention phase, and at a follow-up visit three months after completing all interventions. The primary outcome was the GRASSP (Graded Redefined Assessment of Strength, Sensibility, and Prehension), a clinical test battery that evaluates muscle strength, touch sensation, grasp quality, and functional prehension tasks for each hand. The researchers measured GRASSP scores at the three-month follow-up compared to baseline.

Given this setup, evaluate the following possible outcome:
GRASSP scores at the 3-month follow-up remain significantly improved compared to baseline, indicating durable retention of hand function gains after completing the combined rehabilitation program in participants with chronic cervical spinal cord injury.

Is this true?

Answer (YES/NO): YES